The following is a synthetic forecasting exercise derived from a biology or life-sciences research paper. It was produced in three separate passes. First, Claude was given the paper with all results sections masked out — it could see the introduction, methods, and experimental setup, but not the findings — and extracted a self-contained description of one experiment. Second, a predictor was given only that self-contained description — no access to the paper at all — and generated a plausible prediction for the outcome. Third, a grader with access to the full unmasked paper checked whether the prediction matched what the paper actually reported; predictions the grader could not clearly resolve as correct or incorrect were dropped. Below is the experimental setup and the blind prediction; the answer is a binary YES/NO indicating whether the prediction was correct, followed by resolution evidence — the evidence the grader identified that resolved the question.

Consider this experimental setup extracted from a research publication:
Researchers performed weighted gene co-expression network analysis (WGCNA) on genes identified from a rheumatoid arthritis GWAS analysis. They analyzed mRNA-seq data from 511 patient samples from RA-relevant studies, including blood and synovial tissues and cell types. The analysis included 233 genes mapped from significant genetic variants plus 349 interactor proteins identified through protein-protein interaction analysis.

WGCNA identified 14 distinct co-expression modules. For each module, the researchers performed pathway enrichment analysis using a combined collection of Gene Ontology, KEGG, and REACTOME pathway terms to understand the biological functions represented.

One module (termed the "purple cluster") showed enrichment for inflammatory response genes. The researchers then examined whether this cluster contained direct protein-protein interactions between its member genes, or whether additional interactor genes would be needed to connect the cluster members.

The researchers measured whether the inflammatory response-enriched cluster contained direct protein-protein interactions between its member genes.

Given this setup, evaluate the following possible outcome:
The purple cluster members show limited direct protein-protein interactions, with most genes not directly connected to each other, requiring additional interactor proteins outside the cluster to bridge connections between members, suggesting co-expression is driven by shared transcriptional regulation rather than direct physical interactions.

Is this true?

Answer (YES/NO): YES